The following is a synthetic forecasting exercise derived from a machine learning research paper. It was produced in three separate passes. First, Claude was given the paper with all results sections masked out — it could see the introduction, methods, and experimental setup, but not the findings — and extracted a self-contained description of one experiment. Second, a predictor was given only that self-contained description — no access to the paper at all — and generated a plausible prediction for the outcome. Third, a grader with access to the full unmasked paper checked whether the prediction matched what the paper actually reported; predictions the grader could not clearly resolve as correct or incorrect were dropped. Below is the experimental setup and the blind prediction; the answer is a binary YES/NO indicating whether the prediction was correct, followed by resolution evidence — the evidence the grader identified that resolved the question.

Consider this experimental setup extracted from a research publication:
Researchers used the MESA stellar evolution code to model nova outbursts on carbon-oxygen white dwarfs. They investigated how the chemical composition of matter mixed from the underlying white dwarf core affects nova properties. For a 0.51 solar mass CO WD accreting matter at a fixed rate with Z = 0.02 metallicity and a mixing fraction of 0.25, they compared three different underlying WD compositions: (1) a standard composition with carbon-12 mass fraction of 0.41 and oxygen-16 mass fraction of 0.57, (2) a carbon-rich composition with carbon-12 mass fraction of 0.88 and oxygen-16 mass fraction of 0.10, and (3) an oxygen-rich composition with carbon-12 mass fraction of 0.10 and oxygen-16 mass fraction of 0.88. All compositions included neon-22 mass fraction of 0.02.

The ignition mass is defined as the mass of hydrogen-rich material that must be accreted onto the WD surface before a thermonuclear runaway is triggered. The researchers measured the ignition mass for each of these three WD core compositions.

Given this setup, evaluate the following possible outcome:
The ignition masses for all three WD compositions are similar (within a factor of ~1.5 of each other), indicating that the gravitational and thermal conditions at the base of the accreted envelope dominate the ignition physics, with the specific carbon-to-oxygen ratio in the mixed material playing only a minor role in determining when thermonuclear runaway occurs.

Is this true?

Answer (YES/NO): NO